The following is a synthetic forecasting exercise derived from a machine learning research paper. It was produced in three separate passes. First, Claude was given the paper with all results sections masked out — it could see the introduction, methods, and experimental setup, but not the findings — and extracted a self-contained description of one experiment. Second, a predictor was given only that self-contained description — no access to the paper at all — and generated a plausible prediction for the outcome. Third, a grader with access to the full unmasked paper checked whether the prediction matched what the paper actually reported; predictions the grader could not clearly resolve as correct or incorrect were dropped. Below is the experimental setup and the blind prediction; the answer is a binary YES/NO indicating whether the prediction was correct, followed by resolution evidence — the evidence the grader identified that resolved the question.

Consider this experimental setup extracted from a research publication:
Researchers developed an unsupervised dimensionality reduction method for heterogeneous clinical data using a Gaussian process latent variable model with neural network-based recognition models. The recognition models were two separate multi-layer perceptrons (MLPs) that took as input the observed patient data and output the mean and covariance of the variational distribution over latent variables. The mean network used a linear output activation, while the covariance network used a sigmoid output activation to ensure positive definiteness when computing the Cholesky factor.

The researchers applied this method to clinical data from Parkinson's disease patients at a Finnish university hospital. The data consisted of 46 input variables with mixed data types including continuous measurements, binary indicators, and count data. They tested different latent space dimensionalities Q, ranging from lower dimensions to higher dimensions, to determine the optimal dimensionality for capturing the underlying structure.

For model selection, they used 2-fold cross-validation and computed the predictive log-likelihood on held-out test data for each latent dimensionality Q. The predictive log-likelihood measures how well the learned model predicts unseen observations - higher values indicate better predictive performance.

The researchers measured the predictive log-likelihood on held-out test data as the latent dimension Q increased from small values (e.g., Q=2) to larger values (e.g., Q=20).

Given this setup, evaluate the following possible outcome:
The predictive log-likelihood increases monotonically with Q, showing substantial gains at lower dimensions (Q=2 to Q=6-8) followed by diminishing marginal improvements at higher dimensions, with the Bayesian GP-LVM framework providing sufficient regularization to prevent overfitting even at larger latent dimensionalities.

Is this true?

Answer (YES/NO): NO